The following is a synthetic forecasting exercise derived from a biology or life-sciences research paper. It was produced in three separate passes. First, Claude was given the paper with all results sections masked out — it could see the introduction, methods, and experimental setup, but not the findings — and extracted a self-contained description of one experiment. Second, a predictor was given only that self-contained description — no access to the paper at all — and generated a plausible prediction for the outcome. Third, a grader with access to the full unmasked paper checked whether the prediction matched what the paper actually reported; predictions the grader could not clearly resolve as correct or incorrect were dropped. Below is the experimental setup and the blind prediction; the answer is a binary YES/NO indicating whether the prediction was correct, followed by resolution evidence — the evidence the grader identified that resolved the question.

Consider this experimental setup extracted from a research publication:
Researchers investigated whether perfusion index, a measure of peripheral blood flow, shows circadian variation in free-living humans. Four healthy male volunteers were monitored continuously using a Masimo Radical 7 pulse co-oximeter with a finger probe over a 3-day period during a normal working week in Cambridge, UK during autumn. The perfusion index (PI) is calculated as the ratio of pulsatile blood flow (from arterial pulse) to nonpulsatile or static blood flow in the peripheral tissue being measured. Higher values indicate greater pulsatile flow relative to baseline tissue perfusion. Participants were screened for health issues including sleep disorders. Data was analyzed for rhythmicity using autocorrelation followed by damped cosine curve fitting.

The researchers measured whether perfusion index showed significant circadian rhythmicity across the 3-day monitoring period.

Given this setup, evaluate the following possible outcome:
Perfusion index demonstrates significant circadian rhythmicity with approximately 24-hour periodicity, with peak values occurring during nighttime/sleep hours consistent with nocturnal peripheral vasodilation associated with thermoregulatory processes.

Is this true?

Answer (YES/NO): YES